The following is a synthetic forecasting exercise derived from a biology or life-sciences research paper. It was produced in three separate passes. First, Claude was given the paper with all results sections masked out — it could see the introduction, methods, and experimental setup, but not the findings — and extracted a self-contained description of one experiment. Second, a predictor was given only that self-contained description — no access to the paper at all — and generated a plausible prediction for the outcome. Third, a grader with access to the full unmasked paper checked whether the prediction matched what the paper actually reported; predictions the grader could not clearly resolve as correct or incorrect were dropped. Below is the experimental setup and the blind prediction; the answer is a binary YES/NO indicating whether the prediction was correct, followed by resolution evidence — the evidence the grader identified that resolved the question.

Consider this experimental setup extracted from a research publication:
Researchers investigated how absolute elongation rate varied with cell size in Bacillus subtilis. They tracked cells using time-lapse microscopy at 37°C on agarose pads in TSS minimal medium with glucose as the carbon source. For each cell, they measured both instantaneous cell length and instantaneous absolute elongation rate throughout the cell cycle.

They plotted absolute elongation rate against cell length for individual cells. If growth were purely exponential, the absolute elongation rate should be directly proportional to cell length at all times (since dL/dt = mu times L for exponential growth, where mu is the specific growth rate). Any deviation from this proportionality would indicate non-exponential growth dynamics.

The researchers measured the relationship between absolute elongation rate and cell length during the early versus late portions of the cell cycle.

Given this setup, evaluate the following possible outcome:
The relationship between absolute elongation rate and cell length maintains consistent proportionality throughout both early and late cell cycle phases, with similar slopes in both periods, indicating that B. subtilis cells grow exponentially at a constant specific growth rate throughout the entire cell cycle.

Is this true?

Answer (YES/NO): NO